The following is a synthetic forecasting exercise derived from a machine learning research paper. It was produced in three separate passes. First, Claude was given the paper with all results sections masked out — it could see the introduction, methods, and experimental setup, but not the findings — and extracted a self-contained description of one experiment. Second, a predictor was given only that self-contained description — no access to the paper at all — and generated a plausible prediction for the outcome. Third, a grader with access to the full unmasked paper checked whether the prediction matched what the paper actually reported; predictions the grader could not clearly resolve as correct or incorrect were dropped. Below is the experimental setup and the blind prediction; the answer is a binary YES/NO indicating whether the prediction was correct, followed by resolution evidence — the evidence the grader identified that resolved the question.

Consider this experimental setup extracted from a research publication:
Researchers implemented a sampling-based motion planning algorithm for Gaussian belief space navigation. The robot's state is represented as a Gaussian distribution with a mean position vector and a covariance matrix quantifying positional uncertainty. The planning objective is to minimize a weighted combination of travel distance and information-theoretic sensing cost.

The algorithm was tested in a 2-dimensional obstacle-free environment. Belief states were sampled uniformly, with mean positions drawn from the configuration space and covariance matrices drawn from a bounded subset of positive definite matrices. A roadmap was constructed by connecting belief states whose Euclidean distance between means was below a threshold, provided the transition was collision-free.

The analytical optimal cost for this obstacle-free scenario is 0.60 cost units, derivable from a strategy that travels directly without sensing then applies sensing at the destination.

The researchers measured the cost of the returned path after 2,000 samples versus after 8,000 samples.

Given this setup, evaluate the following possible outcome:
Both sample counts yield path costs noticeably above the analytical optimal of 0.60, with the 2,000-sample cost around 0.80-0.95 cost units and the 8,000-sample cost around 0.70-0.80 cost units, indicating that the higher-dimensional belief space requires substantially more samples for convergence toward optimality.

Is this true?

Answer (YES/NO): NO